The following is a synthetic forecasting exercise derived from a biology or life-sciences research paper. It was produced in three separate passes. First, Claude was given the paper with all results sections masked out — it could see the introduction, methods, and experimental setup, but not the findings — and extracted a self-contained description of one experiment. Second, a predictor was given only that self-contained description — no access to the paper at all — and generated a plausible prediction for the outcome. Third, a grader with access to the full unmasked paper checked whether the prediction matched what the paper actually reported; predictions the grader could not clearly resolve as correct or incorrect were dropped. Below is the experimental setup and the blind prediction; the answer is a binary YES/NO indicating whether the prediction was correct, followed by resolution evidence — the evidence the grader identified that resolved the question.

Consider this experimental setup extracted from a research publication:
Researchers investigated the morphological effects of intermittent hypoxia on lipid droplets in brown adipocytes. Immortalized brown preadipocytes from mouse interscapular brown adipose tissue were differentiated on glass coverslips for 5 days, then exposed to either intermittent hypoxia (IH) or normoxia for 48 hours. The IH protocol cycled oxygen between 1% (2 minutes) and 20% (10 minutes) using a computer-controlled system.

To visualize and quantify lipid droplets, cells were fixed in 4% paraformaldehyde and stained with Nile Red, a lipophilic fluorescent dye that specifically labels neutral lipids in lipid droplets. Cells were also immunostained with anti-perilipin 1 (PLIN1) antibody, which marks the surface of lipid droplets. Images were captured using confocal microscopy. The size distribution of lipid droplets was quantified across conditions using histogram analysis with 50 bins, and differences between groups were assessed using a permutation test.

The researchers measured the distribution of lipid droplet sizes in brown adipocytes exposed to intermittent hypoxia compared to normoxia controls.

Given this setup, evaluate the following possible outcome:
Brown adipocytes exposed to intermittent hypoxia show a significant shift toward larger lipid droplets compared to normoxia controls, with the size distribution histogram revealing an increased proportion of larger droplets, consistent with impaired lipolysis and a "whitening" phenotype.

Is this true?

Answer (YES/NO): YES